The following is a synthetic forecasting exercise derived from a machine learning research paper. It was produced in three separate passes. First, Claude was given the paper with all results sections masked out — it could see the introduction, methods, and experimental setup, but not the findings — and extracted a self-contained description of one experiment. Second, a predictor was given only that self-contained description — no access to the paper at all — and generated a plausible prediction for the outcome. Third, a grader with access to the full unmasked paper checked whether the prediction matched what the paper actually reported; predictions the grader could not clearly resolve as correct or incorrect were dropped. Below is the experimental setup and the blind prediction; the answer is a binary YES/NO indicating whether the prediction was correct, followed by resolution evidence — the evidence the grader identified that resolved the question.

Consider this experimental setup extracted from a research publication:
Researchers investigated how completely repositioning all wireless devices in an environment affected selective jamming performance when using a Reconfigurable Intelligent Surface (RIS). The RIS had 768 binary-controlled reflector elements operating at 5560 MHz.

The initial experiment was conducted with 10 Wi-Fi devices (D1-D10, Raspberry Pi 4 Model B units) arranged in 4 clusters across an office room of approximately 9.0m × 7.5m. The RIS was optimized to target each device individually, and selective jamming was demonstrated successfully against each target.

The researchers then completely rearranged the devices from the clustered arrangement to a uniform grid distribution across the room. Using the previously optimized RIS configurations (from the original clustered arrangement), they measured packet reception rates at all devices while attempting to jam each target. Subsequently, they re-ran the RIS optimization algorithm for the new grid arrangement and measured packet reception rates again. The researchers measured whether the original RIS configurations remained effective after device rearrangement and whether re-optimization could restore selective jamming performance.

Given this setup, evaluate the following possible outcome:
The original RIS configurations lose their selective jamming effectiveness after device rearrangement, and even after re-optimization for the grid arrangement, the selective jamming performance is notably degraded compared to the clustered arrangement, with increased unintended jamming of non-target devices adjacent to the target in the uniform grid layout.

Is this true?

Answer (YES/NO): NO